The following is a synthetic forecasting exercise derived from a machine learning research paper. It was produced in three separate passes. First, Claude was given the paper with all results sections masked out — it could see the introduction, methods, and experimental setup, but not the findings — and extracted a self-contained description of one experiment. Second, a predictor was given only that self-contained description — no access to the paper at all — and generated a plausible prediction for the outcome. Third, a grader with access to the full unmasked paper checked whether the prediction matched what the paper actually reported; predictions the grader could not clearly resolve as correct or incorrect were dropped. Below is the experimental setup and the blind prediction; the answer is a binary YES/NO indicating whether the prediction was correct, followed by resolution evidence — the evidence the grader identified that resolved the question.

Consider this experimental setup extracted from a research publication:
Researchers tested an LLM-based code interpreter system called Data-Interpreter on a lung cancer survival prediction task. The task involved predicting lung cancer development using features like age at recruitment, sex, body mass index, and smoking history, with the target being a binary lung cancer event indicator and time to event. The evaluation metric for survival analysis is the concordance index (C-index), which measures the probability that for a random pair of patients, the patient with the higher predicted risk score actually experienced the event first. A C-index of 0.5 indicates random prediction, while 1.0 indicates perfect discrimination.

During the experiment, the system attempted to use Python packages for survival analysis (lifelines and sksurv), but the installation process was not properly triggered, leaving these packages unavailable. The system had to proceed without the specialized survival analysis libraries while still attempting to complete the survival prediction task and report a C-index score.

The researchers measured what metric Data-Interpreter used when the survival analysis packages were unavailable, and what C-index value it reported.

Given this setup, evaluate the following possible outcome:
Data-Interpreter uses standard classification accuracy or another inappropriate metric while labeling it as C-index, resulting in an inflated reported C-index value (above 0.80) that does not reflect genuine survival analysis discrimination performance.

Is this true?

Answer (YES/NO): NO